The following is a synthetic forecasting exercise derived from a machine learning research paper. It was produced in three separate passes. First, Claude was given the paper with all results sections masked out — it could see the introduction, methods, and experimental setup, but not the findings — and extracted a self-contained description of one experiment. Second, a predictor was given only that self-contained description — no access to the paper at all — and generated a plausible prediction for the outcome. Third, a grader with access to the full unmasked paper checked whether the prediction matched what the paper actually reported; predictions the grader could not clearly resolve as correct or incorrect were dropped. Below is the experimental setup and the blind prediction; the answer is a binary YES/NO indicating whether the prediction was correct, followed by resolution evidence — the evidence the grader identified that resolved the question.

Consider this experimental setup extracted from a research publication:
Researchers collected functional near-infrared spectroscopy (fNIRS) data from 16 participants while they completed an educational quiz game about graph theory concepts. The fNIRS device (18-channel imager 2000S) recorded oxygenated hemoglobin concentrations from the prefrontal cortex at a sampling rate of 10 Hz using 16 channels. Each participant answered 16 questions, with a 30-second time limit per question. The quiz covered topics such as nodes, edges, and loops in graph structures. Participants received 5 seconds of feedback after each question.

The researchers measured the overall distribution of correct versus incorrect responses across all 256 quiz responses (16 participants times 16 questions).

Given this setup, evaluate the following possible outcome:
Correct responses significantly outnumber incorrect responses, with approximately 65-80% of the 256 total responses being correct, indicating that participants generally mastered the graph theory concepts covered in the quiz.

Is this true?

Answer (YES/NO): YES